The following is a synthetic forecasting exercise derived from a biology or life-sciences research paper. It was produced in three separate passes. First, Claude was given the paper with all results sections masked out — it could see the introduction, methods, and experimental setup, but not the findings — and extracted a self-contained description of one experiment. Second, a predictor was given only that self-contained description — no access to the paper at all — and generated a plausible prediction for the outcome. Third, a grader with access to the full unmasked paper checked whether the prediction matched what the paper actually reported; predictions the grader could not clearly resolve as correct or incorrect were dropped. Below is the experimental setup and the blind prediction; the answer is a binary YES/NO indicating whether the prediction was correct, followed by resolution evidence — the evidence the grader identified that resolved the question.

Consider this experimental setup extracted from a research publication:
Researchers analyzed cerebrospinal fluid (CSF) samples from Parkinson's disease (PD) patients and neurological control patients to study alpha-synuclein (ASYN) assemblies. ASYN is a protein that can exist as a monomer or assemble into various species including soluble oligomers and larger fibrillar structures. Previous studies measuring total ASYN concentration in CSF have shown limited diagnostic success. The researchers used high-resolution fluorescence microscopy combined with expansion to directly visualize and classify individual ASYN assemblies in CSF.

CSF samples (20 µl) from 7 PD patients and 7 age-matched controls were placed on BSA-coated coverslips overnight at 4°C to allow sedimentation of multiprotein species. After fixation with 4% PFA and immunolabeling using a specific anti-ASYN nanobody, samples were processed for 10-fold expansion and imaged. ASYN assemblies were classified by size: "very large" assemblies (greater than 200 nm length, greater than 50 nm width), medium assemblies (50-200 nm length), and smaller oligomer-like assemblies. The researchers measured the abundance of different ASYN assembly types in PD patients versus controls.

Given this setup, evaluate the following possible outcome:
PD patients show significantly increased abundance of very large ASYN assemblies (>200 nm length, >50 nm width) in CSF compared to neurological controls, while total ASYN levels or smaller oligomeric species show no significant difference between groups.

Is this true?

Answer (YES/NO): NO